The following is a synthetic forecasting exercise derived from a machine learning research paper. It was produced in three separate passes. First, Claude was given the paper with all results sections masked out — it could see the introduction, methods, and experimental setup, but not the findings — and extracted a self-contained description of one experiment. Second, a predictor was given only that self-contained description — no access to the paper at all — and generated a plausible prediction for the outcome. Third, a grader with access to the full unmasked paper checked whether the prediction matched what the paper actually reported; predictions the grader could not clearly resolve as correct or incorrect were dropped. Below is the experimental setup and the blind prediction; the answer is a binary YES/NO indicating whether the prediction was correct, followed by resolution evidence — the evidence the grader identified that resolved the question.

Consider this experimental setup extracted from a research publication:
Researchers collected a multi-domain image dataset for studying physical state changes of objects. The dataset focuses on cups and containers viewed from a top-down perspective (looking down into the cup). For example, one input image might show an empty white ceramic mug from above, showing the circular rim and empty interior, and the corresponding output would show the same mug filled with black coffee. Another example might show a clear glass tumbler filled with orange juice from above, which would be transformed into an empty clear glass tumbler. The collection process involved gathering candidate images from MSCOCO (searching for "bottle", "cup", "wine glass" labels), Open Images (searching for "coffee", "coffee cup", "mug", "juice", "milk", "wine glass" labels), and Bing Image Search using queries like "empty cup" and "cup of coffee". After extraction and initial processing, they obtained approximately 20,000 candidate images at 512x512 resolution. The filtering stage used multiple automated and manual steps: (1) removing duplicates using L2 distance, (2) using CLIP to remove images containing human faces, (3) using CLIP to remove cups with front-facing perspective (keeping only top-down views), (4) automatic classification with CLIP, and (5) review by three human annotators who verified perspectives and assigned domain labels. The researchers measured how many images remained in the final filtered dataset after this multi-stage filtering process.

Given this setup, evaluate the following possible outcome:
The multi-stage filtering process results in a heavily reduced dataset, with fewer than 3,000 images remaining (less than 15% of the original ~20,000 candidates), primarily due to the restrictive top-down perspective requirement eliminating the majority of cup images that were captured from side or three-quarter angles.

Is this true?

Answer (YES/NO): NO